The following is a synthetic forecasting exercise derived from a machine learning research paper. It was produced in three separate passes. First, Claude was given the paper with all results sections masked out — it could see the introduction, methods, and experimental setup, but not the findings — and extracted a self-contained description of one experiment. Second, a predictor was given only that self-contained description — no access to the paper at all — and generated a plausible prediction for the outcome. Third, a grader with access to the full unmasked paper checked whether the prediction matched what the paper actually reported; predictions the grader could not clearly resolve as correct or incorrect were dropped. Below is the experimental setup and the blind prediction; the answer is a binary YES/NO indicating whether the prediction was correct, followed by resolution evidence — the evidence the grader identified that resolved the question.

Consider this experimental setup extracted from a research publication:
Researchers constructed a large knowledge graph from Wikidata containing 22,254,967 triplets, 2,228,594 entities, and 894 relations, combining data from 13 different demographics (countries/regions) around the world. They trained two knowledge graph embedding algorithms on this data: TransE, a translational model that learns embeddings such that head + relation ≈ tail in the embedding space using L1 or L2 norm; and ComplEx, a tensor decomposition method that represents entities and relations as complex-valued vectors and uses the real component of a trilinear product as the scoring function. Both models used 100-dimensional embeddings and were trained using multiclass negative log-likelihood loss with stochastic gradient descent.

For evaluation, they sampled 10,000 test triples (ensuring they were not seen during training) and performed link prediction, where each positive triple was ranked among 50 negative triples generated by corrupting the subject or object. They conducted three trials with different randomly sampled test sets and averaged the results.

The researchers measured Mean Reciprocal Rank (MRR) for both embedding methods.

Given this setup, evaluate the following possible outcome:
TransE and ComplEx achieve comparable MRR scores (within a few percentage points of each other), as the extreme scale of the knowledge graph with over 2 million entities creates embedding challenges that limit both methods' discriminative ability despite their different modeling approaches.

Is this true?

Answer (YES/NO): NO